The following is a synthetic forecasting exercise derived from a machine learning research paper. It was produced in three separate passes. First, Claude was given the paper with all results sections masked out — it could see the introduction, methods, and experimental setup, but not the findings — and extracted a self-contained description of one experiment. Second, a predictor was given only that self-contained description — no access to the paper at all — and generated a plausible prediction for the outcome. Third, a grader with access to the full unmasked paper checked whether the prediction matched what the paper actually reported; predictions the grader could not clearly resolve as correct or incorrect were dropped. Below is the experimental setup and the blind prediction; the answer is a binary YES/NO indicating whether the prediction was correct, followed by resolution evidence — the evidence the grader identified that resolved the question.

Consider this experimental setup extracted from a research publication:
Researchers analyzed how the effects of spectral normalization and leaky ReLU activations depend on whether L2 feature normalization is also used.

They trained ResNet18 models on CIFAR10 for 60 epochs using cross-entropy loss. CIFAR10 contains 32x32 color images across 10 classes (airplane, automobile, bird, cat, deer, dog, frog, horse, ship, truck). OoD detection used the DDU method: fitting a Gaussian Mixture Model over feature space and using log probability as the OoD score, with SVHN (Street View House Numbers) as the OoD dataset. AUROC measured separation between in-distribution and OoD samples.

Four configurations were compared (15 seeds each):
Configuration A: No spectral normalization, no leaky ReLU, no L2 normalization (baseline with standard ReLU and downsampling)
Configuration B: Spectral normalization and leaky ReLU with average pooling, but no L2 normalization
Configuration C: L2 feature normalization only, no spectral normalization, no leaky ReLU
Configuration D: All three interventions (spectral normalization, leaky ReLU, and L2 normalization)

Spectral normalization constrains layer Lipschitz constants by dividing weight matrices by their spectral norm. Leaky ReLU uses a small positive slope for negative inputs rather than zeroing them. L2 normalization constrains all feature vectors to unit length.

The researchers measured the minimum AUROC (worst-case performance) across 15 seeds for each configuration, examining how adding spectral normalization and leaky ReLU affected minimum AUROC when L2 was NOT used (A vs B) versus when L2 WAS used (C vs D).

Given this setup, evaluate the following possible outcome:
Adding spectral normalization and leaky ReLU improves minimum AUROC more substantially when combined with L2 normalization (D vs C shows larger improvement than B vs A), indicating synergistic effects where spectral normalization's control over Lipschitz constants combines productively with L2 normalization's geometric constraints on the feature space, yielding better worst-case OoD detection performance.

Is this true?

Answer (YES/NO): YES